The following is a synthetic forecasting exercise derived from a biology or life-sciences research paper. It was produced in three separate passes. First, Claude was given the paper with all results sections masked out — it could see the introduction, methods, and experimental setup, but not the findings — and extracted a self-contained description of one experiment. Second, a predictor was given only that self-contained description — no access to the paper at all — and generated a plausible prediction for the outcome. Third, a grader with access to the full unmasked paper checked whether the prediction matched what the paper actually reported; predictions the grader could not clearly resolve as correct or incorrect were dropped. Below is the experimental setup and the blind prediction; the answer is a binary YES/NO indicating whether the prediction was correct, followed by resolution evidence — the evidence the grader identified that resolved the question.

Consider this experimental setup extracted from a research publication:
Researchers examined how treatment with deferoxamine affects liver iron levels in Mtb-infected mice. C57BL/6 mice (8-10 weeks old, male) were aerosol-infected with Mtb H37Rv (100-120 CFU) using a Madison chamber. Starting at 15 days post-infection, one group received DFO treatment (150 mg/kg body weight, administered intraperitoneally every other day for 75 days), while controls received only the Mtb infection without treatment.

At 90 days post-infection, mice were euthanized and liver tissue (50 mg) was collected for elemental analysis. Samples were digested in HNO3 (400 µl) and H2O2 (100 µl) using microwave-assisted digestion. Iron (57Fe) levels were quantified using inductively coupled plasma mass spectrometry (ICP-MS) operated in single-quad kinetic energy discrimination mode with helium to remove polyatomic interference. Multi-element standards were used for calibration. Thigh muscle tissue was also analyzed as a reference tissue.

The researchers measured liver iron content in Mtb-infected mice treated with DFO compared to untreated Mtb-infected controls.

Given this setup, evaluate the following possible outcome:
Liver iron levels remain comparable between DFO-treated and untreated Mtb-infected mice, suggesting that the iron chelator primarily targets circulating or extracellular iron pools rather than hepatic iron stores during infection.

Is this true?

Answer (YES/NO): NO